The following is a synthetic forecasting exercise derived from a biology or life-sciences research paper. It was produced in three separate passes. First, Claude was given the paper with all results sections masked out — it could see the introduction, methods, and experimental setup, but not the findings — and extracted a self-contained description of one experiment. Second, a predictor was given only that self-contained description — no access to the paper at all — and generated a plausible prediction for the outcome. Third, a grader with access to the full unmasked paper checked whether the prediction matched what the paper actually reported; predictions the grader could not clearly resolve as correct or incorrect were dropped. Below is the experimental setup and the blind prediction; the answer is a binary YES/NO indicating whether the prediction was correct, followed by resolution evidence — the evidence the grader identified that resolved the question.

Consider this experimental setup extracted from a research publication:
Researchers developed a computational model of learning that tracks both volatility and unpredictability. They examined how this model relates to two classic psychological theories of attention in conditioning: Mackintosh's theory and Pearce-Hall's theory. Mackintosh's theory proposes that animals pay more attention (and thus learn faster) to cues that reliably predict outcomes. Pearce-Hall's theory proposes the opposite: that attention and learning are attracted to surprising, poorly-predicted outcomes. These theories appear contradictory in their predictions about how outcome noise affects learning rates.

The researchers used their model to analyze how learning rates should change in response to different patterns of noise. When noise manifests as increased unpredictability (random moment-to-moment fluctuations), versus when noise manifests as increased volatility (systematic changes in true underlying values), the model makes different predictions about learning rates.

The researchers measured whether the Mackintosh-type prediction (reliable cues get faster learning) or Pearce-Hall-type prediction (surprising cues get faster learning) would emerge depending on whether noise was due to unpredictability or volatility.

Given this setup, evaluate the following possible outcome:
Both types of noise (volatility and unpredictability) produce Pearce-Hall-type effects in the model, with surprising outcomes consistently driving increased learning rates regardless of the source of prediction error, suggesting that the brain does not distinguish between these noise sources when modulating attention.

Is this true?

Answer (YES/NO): NO